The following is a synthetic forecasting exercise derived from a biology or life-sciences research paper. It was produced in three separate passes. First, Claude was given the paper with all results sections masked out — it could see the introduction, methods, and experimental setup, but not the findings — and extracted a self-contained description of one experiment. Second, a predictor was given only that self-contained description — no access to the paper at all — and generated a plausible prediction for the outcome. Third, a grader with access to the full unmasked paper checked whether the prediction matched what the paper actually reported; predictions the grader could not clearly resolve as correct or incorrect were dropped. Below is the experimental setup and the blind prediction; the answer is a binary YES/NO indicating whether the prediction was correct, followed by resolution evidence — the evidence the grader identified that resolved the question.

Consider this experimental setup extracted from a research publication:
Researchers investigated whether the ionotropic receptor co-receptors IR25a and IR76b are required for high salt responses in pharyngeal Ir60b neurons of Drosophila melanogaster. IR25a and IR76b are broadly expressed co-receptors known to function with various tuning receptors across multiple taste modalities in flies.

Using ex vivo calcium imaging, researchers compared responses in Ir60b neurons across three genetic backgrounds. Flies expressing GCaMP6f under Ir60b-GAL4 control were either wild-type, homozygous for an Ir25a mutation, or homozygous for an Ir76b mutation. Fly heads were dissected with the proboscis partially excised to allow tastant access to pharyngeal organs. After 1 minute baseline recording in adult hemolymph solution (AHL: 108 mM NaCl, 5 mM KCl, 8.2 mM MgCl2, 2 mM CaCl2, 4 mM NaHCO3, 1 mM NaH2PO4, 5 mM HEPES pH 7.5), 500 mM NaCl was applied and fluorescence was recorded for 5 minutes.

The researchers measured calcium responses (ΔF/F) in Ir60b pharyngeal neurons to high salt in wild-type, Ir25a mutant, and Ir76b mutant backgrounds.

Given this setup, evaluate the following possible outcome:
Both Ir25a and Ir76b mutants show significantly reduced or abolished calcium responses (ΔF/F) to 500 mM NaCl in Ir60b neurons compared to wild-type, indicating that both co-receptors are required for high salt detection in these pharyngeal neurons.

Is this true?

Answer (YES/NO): YES